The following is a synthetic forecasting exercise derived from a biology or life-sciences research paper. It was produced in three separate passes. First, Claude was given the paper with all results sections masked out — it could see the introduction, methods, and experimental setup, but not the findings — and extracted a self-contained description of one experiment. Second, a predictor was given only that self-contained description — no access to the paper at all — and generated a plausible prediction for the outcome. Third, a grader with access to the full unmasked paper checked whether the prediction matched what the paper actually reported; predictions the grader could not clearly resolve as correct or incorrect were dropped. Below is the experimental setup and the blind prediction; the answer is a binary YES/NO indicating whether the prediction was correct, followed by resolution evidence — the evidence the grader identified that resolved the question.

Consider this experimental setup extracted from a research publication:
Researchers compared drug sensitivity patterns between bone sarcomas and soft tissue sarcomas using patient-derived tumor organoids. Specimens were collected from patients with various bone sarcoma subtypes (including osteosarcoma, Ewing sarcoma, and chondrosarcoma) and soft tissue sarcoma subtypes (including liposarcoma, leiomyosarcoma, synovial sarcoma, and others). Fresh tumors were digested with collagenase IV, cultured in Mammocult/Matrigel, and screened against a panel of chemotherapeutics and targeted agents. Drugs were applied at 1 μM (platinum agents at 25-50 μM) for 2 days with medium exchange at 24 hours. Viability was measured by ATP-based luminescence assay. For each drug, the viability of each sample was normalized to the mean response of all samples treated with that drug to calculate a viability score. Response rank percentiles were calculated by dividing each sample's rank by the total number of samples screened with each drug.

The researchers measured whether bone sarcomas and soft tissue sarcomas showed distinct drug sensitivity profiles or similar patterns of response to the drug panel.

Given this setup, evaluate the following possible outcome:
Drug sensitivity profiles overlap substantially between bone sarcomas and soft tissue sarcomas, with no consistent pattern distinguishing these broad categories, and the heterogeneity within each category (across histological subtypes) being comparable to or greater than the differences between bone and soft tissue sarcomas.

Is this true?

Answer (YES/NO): YES